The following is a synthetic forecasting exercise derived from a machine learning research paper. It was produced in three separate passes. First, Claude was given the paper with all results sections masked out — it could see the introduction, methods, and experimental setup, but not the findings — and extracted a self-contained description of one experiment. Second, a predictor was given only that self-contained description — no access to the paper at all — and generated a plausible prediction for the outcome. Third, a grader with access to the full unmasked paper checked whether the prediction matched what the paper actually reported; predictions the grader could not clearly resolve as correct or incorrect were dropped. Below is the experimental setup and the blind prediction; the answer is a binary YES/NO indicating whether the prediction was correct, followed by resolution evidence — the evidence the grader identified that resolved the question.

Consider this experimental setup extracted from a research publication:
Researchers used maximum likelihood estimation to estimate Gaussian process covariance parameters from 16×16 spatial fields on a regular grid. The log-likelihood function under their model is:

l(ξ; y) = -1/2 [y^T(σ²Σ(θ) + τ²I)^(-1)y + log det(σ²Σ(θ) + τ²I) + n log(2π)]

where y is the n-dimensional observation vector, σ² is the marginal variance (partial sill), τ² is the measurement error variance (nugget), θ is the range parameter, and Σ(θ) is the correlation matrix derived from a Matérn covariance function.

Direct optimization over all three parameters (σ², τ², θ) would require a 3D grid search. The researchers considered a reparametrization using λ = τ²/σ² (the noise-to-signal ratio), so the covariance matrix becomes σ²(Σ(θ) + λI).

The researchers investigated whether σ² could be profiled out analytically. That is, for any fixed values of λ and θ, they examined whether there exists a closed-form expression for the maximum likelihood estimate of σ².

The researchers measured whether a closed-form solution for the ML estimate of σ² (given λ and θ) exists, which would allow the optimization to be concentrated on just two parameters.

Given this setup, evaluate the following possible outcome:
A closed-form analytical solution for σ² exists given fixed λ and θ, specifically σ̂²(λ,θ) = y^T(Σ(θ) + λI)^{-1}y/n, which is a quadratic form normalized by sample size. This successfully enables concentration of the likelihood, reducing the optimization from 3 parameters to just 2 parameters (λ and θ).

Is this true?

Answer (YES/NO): YES